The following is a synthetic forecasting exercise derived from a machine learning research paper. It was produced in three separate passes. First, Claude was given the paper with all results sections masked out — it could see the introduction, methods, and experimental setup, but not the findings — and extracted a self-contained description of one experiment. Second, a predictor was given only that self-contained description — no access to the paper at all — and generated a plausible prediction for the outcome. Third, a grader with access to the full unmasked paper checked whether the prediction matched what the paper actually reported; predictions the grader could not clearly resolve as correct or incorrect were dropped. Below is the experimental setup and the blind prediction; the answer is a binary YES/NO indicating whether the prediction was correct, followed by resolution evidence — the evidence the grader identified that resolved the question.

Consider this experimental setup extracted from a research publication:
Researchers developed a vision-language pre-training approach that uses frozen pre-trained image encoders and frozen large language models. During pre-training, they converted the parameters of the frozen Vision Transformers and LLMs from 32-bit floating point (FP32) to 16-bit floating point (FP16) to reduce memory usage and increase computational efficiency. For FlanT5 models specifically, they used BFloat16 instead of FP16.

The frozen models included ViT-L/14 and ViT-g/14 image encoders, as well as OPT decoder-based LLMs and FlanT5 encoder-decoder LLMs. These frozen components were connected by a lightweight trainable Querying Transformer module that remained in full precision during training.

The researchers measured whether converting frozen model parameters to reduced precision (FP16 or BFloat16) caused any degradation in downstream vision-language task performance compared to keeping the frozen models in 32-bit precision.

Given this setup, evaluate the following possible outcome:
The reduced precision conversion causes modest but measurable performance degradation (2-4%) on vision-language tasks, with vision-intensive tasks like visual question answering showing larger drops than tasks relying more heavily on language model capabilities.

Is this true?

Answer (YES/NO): NO